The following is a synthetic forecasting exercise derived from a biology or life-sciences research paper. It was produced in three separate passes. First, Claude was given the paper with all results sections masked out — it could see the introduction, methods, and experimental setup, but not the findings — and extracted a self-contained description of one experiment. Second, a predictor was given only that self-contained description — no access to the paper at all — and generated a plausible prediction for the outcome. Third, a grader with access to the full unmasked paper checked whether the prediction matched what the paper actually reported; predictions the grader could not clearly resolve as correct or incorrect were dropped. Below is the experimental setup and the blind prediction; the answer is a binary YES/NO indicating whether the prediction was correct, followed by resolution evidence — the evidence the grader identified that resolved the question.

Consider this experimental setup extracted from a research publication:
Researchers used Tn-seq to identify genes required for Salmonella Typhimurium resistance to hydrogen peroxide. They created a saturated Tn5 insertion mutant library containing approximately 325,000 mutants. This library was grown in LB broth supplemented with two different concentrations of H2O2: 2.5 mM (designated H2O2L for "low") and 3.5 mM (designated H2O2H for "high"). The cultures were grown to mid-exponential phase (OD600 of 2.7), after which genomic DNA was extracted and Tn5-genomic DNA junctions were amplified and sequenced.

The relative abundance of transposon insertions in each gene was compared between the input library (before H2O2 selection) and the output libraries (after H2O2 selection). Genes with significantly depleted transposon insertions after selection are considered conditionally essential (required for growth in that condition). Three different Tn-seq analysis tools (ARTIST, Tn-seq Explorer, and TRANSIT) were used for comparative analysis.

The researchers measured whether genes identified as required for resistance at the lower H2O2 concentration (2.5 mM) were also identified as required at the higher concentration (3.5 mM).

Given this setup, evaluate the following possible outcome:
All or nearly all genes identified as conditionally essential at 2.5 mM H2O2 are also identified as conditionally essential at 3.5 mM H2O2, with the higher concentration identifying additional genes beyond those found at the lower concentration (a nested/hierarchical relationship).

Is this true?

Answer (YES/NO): NO